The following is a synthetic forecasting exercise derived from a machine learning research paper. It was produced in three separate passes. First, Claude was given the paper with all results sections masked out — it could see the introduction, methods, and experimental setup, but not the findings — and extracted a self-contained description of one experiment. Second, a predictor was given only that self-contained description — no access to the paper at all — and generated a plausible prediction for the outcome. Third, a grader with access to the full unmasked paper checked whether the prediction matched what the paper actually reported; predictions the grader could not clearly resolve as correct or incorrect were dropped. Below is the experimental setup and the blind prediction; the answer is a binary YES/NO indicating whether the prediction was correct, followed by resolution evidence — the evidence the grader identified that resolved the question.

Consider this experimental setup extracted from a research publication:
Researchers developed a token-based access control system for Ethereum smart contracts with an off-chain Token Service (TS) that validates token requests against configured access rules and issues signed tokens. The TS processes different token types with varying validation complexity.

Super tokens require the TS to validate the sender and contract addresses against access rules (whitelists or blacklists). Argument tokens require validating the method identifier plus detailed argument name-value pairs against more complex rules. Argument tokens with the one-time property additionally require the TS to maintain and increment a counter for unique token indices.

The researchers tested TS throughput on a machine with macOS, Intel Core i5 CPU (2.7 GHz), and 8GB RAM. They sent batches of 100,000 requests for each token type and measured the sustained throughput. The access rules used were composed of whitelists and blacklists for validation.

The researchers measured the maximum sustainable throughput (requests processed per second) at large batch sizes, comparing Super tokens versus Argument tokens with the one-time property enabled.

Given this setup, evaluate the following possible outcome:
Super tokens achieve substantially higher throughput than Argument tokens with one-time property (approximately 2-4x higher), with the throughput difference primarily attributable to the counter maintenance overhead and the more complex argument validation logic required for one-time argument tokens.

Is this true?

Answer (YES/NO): NO